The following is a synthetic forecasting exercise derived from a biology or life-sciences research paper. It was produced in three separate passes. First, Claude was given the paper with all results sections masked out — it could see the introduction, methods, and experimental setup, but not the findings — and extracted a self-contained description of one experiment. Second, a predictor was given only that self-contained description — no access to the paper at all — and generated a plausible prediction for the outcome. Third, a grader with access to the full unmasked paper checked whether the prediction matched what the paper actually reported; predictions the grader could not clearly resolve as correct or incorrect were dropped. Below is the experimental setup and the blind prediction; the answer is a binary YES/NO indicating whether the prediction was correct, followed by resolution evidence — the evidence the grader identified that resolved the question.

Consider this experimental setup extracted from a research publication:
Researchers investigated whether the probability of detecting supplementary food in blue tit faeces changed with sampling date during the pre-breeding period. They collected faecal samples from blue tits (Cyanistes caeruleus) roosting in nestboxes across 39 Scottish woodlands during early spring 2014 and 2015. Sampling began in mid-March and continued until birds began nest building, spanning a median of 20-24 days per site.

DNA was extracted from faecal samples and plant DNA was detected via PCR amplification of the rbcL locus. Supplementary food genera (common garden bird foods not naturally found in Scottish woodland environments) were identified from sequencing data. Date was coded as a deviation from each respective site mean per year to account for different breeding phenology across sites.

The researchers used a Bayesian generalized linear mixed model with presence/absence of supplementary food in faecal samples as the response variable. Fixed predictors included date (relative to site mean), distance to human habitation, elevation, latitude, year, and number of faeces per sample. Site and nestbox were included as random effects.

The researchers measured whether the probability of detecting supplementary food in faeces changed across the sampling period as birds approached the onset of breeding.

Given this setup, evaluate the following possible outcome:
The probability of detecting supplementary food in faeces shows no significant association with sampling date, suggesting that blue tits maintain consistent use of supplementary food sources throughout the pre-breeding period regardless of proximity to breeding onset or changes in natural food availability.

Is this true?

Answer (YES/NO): NO